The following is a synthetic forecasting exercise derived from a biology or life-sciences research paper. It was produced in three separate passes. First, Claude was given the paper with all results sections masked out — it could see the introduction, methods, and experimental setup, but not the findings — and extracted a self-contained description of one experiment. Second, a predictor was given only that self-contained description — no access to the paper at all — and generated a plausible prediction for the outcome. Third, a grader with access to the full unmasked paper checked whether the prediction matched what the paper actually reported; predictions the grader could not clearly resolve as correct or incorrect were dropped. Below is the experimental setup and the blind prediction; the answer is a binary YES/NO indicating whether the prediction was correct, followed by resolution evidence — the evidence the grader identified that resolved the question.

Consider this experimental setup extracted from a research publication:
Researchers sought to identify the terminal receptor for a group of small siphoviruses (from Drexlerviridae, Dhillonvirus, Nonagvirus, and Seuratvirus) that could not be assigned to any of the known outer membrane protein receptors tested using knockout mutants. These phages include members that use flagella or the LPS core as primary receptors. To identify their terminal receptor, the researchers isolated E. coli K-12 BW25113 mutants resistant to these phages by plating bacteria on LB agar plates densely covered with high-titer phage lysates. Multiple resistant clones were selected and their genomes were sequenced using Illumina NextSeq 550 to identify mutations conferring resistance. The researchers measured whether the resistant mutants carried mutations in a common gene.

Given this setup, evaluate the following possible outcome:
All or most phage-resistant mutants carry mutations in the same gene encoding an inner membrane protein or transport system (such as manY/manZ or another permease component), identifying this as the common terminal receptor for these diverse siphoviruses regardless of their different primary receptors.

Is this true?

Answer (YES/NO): NO